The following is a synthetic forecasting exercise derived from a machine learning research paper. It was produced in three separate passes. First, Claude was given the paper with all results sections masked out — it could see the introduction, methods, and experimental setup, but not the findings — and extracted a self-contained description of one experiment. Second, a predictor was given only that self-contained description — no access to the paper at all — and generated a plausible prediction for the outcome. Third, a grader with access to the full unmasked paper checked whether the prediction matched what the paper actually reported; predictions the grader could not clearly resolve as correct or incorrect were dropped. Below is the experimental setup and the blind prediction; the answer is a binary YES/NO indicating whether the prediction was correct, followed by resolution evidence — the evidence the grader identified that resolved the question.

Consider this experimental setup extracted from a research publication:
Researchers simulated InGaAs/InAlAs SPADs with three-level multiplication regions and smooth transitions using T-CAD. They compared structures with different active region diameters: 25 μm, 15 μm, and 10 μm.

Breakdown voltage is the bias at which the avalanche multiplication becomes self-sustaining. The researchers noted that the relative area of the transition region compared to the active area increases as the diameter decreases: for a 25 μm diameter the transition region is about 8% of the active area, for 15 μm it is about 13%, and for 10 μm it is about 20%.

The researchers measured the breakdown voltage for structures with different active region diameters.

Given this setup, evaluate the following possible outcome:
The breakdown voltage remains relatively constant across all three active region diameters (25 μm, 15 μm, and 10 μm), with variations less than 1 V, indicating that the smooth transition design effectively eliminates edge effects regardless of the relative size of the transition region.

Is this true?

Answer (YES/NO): NO